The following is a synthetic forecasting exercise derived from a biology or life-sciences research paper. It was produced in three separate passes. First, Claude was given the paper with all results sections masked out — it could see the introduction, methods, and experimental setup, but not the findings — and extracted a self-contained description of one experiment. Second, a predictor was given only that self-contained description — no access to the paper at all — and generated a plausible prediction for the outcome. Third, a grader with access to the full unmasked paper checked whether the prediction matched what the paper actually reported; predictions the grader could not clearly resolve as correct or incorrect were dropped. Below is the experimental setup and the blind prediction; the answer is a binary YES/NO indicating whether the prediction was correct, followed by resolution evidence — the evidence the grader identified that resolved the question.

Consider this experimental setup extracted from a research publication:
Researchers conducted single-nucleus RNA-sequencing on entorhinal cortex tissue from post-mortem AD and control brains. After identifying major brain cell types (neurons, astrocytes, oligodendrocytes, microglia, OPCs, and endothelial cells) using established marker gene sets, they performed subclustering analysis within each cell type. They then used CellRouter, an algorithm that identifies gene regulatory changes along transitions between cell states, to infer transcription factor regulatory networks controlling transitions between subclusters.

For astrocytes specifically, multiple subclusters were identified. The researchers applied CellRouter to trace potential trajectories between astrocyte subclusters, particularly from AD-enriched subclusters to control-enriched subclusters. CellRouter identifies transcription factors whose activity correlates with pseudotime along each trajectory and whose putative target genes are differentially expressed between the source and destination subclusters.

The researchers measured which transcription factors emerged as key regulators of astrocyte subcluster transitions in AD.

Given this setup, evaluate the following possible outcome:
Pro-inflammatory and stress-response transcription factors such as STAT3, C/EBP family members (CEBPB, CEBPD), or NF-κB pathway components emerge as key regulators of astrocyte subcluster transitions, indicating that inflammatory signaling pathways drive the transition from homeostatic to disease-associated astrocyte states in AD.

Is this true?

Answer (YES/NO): NO